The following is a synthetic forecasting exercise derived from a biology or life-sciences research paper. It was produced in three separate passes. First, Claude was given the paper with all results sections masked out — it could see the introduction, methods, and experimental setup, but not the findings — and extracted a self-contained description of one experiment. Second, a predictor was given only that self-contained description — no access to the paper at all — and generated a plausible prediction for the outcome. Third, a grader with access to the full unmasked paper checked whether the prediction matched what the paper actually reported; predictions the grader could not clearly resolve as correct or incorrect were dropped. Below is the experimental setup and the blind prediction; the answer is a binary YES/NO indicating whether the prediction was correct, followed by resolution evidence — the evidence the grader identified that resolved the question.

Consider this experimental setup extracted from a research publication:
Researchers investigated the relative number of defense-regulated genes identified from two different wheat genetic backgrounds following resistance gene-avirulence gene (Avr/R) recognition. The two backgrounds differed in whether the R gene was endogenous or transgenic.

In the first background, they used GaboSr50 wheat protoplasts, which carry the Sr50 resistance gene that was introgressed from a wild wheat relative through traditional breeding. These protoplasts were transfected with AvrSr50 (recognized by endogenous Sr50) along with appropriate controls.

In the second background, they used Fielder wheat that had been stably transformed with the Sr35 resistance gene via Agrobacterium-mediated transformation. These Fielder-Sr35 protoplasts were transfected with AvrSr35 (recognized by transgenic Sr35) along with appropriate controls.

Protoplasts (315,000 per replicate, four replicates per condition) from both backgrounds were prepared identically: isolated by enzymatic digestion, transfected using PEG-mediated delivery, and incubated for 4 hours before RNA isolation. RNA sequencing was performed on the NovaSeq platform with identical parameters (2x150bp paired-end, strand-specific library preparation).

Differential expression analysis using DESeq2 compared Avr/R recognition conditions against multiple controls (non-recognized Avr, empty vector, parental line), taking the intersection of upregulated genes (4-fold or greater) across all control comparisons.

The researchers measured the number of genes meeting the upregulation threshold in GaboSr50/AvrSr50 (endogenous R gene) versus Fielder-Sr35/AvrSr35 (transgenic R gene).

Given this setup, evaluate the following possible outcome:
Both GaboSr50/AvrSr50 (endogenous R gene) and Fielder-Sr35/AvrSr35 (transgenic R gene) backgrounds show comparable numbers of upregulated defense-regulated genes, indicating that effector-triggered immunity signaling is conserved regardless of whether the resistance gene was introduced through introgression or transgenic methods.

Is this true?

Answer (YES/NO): NO